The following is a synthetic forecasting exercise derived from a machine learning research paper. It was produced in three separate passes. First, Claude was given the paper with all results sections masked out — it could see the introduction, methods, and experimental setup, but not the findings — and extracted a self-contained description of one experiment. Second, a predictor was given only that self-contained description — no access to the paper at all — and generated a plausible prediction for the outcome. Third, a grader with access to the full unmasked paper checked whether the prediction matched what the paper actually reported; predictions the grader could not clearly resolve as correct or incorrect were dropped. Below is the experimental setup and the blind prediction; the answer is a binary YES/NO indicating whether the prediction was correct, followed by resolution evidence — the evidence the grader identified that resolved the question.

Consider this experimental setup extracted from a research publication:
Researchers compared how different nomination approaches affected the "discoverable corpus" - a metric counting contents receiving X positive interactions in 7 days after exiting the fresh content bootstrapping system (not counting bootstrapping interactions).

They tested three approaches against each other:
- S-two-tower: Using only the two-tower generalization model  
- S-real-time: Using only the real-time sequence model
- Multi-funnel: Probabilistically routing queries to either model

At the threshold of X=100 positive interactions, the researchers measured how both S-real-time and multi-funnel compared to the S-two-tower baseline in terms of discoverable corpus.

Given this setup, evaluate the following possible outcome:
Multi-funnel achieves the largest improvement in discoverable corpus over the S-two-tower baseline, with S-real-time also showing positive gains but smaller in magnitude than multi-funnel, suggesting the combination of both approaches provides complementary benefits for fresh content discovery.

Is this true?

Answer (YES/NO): NO